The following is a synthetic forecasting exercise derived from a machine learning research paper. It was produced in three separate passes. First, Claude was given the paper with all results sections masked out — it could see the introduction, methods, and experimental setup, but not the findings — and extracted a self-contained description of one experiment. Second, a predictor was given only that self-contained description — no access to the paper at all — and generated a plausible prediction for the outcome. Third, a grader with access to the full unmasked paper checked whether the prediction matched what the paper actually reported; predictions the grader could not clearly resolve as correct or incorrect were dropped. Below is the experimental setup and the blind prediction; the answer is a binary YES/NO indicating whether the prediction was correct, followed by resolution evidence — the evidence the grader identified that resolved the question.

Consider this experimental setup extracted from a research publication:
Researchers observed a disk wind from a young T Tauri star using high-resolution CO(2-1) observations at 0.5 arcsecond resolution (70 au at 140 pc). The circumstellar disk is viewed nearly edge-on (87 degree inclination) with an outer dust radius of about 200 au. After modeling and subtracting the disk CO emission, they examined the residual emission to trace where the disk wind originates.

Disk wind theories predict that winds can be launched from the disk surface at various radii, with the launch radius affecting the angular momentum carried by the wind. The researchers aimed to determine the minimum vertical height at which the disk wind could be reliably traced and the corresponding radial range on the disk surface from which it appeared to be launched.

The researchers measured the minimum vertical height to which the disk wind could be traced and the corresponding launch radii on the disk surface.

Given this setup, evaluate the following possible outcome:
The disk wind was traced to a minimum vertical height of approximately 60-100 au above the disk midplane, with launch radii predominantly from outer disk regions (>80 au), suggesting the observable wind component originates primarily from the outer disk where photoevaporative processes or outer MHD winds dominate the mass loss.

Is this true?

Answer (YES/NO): NO